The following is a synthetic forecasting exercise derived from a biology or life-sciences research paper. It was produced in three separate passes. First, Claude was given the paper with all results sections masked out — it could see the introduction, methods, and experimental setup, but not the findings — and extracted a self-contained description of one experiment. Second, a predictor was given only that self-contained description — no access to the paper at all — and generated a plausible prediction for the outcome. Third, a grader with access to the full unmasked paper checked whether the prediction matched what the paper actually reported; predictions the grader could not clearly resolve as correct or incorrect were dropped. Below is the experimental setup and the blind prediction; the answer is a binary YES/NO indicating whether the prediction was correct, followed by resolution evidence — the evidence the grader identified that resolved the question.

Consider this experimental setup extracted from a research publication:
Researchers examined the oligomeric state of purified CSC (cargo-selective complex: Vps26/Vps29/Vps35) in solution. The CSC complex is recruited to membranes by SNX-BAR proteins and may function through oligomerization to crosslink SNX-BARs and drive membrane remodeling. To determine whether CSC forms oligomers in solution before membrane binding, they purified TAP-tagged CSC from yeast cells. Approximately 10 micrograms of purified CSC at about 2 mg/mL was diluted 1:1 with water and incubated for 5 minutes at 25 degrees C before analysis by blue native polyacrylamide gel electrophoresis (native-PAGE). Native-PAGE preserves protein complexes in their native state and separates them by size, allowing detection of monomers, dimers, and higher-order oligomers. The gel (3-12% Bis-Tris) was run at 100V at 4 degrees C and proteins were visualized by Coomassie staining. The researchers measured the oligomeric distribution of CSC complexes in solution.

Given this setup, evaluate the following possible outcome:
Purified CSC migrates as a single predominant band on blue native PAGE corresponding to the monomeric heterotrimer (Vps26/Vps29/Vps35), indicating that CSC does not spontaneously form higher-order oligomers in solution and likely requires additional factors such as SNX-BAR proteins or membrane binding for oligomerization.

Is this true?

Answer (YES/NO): NO